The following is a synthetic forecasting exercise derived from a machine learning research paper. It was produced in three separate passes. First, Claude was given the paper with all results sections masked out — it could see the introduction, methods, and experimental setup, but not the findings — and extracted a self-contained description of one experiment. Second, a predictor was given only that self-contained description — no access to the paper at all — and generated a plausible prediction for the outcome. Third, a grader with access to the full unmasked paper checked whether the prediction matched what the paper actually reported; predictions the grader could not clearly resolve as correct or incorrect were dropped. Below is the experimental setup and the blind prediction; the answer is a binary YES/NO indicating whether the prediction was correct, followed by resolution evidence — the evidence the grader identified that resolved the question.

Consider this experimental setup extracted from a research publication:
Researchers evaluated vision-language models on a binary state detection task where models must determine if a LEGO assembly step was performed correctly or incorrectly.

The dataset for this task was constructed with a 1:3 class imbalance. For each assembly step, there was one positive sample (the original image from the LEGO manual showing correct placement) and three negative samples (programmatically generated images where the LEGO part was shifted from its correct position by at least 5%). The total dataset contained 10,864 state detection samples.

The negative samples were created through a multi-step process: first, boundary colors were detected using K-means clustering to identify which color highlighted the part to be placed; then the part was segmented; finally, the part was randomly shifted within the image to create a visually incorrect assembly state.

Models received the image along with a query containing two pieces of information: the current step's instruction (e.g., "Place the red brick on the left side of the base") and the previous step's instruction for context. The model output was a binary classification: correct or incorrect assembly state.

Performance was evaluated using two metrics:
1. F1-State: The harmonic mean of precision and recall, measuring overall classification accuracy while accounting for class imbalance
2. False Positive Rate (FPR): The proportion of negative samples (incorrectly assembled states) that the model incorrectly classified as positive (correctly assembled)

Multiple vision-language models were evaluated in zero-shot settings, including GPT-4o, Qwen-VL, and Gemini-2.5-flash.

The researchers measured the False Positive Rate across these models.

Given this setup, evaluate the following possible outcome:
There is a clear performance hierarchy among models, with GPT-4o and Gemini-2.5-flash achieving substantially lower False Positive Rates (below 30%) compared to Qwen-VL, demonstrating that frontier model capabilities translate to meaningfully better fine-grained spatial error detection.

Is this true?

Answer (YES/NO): NO